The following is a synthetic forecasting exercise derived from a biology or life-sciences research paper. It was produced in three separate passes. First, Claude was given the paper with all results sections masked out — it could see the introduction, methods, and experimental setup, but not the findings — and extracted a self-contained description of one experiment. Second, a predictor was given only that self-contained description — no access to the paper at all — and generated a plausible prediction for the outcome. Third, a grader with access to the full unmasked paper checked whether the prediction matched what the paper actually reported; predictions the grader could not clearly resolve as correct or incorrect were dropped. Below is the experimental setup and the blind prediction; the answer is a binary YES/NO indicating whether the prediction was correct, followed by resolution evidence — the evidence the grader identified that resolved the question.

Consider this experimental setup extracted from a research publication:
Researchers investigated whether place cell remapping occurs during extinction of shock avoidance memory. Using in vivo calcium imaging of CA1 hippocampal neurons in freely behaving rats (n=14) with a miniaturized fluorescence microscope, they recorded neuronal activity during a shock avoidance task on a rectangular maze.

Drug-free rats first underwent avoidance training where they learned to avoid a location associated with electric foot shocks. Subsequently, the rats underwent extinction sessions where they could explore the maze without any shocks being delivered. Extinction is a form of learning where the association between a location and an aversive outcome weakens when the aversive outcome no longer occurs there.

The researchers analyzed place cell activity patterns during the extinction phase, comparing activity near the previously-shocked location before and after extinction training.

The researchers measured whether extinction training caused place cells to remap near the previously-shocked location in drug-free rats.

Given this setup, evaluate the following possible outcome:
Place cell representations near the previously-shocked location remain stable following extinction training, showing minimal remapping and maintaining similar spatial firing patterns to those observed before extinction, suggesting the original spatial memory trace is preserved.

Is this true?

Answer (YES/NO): NO